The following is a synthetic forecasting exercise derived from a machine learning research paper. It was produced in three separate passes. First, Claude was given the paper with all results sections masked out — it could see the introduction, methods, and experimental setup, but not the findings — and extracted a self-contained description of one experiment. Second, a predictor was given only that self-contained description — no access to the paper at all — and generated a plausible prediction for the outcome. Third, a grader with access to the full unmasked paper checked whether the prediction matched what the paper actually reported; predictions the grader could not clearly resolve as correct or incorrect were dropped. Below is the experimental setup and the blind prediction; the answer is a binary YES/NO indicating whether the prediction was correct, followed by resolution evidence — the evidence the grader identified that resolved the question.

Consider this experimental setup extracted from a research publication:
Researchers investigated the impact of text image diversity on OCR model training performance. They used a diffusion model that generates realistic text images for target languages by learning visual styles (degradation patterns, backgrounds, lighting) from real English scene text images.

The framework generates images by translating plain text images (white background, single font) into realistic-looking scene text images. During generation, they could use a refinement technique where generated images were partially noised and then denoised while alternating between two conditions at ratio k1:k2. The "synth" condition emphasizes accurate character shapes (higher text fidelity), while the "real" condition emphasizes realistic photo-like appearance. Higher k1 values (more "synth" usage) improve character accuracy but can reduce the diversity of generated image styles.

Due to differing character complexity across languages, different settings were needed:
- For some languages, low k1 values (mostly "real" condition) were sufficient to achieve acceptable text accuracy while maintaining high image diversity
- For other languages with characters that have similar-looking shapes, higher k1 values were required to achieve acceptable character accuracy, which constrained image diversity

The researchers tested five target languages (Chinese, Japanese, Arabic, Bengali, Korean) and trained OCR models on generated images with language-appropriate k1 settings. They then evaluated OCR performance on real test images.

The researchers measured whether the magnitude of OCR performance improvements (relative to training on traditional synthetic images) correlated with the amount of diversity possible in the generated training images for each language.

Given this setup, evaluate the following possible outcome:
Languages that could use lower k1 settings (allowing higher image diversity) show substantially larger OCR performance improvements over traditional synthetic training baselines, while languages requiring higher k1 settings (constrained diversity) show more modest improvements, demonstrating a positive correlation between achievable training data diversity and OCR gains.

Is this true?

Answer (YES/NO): YES